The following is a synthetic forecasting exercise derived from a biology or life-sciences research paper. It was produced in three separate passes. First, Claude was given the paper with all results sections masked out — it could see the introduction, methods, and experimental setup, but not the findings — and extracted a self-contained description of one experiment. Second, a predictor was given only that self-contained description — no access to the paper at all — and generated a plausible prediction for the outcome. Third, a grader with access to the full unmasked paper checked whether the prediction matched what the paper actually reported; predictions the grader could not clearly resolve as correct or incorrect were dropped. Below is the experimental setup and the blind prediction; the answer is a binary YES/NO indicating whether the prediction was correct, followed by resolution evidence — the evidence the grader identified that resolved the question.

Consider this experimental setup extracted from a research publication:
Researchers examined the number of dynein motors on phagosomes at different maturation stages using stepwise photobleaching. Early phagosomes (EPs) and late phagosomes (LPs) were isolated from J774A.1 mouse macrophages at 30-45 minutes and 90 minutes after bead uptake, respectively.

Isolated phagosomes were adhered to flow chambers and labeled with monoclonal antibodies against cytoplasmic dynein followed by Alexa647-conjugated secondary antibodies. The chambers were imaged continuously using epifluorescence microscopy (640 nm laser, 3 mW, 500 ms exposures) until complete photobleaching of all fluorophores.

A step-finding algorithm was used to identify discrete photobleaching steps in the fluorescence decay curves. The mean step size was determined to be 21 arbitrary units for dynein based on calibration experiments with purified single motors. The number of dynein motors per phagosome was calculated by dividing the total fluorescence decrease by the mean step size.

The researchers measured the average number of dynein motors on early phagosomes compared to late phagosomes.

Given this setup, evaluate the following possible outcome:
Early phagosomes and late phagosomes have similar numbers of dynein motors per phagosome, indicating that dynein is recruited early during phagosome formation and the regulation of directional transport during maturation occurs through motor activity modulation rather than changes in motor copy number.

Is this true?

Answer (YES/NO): NO